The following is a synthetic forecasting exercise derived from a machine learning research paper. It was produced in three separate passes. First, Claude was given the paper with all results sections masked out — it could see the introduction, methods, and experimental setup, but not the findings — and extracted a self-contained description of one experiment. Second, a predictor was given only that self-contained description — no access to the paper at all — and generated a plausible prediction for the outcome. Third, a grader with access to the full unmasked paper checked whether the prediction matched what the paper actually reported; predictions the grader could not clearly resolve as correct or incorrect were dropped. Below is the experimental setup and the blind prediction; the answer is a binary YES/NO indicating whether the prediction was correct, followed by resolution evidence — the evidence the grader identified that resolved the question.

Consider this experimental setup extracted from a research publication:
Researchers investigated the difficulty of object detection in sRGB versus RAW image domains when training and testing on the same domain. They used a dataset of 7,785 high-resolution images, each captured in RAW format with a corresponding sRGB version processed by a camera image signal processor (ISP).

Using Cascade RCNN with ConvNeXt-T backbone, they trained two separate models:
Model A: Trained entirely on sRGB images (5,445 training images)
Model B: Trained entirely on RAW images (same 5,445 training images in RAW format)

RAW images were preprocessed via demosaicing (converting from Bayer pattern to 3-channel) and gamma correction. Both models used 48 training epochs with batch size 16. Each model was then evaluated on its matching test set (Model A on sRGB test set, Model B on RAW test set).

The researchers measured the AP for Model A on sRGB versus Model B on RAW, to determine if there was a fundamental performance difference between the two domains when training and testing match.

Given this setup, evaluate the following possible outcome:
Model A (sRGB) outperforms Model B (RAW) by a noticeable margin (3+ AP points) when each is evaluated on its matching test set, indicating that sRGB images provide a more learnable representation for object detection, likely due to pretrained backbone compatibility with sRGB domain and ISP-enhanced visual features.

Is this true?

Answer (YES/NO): NO